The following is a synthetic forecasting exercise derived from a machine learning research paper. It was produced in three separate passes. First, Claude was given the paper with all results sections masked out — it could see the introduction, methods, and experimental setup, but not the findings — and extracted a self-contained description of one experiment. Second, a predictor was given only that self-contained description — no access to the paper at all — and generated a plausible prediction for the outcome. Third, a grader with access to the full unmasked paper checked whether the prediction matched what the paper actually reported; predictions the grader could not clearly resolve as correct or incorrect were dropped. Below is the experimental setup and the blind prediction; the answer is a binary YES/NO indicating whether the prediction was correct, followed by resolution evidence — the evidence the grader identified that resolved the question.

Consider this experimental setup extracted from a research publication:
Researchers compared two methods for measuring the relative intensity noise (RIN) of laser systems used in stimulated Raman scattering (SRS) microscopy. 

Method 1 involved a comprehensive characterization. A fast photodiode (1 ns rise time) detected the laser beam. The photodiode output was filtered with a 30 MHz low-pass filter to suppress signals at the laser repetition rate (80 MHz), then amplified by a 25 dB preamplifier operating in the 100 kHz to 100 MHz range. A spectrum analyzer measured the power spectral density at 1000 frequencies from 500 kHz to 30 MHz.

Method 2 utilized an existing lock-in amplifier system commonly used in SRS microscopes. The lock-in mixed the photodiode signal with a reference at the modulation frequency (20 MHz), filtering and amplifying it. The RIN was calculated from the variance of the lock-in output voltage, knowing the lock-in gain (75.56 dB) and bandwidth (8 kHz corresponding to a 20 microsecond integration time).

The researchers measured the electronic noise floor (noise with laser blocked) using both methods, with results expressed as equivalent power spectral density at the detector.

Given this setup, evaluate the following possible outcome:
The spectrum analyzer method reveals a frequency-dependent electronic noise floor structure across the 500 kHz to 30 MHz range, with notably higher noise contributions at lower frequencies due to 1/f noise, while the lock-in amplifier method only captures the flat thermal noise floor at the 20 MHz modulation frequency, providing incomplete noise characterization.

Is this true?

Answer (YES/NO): NO